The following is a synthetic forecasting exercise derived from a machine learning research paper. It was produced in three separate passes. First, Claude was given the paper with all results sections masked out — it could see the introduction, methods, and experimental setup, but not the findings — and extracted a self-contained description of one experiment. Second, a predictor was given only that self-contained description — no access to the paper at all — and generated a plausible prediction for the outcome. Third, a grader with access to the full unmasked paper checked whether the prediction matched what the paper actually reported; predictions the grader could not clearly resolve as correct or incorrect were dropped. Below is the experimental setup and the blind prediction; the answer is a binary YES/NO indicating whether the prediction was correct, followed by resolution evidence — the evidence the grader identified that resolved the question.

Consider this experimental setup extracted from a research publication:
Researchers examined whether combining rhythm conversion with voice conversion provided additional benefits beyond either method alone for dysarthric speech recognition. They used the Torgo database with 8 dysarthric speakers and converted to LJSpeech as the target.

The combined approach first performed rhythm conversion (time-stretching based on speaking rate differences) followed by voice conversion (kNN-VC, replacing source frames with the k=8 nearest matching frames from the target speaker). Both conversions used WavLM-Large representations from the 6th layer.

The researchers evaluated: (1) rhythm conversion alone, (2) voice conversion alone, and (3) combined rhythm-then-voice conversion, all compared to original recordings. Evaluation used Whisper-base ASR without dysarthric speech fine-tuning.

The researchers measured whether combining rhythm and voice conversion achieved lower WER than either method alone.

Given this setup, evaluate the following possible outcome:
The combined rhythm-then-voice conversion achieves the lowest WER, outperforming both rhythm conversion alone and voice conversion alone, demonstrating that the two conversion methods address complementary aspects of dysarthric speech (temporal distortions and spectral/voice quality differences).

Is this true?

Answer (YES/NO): NO